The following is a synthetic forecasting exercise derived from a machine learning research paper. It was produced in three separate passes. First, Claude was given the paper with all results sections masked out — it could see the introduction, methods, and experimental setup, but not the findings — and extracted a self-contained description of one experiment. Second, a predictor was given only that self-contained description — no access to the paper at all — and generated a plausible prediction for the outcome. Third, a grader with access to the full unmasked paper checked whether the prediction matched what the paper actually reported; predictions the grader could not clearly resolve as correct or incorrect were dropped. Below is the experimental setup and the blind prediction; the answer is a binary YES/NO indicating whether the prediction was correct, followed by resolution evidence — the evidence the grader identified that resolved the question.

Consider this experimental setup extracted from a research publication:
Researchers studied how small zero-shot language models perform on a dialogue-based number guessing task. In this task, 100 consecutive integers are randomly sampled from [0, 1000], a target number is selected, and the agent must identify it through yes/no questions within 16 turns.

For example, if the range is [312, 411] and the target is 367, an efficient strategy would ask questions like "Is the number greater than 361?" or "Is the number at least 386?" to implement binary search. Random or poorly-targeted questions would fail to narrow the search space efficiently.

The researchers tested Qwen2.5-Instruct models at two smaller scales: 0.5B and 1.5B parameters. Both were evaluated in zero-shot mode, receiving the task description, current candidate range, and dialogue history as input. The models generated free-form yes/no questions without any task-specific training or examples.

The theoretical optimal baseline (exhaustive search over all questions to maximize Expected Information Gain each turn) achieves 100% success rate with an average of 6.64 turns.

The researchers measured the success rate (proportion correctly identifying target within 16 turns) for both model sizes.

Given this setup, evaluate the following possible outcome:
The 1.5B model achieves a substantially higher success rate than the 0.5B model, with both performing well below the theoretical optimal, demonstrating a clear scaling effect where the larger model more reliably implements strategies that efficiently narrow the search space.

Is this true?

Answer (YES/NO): NO